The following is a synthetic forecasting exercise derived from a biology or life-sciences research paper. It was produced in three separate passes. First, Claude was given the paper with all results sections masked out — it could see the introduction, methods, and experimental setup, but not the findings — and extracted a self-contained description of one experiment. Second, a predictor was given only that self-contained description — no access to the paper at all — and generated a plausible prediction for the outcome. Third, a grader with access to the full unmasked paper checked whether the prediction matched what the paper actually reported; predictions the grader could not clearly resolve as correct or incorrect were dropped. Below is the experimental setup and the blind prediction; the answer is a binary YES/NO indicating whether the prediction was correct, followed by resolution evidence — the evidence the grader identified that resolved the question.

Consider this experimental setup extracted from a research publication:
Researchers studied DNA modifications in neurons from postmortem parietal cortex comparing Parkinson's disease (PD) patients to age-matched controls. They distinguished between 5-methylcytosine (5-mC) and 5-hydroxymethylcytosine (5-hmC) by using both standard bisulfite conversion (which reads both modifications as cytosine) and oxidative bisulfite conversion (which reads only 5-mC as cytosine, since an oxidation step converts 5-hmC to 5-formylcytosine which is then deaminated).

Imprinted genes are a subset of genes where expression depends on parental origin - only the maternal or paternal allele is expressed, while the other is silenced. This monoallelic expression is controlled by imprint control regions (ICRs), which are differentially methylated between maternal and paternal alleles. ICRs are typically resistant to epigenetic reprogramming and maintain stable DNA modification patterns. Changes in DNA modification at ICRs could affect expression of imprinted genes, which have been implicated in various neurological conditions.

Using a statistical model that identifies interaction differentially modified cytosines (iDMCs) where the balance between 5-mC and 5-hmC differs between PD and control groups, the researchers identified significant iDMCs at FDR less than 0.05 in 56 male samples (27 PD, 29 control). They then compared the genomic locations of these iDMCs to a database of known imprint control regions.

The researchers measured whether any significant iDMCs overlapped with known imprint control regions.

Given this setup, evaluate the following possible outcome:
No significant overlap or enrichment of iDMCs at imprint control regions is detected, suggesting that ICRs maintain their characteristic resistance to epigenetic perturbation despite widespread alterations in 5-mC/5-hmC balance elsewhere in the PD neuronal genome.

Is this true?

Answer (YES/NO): NO